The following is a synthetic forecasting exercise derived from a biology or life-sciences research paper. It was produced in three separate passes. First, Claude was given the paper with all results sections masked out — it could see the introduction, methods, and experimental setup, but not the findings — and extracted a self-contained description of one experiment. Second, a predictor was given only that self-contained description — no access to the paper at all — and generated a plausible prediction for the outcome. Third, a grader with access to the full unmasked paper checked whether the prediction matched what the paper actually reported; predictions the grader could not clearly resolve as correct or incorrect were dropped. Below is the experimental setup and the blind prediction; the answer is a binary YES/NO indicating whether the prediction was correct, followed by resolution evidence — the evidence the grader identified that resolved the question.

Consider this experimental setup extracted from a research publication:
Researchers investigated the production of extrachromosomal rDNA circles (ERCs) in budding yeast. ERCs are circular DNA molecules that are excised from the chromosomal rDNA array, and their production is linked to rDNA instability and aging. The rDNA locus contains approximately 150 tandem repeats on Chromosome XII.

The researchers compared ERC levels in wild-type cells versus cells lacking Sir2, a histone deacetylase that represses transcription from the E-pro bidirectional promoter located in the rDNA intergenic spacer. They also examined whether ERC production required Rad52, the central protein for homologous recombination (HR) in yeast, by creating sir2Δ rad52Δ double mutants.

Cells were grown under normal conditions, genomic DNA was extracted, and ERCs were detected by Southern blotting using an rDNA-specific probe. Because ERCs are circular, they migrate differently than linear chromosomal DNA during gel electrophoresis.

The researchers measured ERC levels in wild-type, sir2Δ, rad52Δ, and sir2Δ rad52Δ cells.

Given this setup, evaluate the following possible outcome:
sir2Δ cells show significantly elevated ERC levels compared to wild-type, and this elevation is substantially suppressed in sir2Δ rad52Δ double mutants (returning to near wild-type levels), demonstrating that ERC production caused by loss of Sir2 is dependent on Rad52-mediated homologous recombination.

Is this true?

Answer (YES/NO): YES